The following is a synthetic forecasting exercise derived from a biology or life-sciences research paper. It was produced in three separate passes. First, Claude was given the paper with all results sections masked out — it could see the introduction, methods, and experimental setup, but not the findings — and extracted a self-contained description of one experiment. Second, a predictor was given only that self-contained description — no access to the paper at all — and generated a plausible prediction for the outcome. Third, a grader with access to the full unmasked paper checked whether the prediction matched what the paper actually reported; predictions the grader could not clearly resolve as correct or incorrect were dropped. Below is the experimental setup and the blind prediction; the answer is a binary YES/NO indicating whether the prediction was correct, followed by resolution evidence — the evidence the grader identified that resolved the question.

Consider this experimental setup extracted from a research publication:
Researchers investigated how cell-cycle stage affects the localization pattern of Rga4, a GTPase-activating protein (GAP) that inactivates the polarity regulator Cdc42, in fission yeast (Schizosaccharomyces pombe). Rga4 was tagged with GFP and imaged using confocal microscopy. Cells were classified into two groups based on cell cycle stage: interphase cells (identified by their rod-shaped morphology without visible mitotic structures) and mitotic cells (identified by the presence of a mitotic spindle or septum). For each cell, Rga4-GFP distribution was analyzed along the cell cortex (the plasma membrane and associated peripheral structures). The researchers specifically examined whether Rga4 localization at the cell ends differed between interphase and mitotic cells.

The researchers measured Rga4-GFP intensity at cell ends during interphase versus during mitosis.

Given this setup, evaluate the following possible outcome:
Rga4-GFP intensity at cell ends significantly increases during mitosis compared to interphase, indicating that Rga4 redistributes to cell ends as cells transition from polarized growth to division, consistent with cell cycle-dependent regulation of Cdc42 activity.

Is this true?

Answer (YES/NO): YES